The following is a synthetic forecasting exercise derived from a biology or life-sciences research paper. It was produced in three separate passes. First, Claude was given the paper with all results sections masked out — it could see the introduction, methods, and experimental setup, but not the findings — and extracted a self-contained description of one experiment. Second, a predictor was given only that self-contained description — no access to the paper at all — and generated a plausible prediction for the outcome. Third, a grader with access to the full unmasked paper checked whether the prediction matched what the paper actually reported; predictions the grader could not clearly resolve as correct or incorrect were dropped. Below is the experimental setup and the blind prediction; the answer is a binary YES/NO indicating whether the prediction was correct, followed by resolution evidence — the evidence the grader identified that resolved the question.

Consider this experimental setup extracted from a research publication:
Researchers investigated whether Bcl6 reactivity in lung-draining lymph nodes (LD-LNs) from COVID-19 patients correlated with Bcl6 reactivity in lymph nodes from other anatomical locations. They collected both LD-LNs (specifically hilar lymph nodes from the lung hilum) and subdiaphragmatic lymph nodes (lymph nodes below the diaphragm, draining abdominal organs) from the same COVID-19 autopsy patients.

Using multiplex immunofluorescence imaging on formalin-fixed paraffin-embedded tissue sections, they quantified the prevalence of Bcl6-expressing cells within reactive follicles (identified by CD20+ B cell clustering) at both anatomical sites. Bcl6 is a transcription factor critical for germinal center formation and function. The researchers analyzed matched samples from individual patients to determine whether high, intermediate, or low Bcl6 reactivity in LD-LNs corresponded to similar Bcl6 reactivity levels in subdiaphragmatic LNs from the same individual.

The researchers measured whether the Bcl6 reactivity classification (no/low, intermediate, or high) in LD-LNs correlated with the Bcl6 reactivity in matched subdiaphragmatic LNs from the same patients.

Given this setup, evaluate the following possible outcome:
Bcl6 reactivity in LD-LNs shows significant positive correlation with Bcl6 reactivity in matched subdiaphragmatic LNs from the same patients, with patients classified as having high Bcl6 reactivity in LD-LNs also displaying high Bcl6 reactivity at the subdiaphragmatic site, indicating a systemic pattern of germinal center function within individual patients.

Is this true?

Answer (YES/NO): NO